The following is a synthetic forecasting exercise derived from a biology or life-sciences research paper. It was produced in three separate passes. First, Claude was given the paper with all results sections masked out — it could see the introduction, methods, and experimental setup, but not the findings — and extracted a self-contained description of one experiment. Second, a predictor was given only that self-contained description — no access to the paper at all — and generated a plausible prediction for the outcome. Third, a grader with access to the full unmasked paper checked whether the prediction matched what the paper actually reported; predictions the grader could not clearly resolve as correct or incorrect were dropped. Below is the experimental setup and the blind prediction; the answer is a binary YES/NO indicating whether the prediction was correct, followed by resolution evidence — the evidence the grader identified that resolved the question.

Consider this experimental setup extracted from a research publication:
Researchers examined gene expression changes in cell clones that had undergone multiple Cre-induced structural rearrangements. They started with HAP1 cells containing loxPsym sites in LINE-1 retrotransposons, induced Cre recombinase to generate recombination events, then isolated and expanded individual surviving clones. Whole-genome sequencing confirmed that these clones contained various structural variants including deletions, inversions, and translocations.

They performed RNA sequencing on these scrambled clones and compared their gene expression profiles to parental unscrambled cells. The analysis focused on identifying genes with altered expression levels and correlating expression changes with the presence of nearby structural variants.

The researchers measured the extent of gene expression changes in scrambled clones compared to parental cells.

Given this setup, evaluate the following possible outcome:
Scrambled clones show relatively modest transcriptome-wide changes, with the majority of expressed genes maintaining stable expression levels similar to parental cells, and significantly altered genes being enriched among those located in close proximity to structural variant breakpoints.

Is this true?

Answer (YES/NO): NO